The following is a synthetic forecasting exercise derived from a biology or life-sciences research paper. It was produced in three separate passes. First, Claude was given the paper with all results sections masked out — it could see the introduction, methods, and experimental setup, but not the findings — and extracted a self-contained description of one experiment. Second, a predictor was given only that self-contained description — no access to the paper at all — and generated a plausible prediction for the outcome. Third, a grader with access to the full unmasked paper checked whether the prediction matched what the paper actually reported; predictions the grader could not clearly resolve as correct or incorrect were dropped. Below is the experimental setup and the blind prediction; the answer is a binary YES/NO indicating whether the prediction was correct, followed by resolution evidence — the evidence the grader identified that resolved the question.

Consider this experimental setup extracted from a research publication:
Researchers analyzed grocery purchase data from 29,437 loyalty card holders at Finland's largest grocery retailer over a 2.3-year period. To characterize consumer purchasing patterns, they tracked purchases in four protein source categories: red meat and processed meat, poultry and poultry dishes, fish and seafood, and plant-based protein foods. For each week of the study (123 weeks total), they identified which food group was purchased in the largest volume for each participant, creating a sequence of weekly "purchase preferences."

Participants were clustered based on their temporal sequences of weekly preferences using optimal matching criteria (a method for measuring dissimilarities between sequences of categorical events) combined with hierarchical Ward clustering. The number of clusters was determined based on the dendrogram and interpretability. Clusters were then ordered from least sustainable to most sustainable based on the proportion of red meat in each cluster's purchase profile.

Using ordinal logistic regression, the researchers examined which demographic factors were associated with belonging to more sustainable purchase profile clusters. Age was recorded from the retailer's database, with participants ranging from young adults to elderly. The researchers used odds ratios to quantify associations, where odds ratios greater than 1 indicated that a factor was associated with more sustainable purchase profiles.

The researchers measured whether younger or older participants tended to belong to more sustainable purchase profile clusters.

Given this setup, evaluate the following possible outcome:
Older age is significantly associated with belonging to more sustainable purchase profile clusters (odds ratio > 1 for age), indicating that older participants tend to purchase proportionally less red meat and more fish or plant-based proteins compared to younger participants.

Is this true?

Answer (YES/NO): NO